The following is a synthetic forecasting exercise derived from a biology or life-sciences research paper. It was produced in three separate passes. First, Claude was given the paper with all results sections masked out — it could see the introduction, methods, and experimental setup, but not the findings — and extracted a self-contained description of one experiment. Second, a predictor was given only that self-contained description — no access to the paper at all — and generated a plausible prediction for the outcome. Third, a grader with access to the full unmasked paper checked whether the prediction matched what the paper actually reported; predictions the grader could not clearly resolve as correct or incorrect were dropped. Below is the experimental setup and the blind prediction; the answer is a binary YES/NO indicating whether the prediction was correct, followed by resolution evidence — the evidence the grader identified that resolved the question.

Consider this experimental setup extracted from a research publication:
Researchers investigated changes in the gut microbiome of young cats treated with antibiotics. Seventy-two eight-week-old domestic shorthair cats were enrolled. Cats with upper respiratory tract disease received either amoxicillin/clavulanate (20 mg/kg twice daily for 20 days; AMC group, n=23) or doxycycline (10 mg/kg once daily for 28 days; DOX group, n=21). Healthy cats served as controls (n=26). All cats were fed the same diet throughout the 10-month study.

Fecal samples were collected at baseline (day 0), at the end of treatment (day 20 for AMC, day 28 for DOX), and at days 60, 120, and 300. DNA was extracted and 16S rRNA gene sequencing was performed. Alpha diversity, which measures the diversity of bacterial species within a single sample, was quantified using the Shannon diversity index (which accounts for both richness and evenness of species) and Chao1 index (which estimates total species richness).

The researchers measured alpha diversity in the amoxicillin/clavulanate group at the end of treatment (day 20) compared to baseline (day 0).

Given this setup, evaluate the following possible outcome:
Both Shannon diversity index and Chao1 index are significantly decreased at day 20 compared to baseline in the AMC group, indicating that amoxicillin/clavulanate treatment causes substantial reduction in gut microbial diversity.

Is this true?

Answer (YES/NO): NO